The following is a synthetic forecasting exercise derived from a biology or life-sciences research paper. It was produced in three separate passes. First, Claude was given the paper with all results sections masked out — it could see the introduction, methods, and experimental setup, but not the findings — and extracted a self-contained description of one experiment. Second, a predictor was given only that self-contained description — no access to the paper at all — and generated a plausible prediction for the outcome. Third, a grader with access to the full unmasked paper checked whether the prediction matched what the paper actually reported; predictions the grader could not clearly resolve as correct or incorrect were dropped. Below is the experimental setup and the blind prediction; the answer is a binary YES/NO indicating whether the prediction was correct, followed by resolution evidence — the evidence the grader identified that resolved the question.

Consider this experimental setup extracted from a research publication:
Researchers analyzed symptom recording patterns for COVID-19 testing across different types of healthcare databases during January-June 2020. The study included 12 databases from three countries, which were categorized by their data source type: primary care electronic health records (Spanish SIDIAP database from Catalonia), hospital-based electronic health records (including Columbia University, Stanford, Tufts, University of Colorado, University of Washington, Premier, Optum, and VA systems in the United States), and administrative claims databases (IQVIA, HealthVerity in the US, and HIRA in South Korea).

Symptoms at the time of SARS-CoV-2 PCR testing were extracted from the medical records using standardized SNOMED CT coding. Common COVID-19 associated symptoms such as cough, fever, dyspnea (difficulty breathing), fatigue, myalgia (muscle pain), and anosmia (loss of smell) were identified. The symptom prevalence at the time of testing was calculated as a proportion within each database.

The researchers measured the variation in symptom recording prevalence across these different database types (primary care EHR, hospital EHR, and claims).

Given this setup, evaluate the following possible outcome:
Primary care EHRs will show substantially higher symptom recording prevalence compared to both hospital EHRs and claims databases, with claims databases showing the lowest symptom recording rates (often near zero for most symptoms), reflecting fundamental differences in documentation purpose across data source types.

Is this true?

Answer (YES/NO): NO